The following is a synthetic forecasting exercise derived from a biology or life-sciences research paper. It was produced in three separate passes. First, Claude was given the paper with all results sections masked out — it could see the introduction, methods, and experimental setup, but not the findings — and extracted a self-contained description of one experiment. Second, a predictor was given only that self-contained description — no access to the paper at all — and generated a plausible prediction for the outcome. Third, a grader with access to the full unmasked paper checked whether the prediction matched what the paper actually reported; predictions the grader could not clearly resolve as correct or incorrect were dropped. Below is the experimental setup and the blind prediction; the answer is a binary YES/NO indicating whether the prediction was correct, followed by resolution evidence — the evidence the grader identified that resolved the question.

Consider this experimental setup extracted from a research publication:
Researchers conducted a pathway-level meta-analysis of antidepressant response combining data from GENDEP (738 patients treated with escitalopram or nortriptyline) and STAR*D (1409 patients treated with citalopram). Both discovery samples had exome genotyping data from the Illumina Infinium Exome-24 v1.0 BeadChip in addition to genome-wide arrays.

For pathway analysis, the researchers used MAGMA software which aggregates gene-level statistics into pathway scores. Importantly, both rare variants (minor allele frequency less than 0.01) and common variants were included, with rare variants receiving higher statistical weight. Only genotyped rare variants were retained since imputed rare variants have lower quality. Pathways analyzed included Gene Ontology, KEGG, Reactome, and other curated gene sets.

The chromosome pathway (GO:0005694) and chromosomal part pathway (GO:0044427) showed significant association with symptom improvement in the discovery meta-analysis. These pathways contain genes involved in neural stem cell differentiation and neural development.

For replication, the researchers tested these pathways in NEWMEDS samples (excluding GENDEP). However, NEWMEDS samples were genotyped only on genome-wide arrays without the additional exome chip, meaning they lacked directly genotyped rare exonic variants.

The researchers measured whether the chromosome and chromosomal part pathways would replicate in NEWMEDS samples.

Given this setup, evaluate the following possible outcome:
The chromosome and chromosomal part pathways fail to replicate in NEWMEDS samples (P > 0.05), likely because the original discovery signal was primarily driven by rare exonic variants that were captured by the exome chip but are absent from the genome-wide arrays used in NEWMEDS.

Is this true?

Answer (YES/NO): YES